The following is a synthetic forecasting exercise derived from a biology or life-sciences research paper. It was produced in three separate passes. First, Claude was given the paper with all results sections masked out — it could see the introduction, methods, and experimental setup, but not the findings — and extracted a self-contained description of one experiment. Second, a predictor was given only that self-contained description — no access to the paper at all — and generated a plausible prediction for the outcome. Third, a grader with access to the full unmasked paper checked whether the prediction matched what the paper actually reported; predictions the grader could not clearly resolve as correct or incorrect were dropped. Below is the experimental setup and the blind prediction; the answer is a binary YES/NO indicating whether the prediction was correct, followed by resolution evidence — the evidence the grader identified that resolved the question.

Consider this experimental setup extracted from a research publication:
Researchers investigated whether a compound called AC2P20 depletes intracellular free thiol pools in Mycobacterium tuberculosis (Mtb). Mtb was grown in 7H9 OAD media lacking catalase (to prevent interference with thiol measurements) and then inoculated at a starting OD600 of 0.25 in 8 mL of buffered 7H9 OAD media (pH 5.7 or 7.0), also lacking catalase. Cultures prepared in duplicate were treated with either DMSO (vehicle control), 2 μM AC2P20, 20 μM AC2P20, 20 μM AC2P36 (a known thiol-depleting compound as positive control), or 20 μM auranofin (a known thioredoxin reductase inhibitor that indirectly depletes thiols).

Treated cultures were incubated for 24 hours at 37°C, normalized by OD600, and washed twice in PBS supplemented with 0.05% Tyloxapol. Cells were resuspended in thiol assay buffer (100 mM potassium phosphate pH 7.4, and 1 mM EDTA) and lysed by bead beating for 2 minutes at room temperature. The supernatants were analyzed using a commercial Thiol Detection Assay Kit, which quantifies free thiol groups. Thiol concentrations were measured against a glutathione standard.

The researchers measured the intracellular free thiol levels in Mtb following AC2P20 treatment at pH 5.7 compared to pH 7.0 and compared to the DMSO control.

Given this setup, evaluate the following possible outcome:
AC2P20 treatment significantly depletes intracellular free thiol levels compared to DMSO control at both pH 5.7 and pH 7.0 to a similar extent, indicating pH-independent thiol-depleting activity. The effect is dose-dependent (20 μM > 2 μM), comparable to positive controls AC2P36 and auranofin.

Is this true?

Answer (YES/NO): NO